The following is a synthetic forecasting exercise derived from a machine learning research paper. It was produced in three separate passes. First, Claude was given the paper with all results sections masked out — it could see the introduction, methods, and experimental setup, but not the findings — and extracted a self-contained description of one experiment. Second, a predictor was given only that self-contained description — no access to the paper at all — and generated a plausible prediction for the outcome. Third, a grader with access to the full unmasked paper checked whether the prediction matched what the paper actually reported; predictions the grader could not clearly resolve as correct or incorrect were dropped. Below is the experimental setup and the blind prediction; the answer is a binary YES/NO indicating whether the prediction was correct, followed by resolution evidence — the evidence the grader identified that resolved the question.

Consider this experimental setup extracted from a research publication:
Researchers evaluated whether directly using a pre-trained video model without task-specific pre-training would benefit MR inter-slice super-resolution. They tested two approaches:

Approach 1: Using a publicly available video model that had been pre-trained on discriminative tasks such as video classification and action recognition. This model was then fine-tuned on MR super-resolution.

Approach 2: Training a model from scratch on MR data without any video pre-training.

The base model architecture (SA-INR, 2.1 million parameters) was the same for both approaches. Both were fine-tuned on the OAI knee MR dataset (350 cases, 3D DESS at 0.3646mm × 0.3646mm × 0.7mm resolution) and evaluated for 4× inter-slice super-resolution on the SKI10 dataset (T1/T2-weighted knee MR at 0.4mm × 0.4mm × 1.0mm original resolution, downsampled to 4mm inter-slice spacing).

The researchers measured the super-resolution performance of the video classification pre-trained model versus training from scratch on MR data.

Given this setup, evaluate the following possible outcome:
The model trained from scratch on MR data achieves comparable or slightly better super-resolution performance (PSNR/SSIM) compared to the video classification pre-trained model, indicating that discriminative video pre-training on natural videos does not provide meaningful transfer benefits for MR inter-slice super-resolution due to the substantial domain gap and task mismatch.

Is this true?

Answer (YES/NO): YES